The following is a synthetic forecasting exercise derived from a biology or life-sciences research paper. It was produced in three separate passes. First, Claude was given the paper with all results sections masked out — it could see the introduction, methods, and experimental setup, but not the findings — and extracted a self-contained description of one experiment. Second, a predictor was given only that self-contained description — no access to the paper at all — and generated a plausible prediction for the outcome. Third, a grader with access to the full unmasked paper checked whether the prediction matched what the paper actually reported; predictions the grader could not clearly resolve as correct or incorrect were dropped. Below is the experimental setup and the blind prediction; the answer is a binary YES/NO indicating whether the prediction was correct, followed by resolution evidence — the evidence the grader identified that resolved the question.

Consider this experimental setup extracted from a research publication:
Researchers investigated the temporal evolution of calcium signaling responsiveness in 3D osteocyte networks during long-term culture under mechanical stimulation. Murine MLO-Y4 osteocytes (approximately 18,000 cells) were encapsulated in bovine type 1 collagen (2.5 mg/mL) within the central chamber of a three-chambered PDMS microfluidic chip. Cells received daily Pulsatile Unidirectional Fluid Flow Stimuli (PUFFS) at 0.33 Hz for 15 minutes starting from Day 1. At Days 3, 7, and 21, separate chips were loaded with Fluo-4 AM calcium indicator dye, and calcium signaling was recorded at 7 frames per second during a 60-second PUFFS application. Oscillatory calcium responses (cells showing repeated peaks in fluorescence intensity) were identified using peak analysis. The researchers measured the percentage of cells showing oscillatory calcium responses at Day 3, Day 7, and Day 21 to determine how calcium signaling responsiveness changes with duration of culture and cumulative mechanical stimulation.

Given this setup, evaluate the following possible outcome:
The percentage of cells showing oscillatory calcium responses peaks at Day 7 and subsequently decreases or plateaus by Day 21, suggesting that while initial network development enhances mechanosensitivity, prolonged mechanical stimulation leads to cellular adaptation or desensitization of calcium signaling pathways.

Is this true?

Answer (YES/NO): NO